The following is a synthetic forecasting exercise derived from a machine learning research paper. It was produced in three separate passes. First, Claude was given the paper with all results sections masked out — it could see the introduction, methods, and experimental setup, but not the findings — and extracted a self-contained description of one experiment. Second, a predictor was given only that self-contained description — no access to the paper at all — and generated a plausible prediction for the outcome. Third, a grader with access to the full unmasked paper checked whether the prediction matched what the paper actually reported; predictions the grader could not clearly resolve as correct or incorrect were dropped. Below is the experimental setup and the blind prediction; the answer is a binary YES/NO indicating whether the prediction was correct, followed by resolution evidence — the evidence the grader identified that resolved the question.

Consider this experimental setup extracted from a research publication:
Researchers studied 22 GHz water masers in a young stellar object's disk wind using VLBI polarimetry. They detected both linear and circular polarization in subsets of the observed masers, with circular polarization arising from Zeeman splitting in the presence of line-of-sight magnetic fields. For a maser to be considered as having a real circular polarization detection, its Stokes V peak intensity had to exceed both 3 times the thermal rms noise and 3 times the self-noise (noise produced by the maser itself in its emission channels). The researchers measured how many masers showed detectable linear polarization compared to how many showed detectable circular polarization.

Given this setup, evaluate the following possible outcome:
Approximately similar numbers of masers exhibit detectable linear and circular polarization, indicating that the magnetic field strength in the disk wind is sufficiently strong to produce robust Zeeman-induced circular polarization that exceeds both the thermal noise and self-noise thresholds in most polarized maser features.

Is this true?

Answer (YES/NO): NO